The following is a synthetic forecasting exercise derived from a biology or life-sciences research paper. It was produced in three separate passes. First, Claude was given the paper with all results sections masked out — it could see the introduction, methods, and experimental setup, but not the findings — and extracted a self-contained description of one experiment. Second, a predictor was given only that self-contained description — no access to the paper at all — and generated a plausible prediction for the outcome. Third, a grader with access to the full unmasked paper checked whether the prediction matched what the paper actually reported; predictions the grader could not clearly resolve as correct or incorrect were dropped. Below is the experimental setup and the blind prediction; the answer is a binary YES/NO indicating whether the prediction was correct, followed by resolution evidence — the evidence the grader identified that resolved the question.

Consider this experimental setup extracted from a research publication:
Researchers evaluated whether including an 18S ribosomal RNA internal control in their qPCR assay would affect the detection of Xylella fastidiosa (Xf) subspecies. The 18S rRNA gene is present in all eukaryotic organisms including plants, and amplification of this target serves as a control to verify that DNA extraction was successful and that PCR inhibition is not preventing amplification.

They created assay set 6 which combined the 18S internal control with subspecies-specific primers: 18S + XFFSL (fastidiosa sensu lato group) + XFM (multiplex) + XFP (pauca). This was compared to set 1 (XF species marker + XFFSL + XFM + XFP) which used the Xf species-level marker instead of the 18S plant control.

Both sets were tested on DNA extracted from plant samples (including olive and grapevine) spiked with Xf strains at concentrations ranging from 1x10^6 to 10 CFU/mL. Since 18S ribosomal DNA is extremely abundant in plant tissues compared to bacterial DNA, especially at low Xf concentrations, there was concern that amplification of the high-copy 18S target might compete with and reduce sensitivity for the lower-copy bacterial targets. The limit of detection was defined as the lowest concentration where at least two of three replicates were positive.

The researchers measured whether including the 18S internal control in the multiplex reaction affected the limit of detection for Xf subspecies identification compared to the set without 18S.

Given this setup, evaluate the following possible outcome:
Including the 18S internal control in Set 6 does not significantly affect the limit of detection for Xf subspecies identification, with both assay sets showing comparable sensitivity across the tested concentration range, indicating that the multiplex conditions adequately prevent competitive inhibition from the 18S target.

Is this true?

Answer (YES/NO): YES